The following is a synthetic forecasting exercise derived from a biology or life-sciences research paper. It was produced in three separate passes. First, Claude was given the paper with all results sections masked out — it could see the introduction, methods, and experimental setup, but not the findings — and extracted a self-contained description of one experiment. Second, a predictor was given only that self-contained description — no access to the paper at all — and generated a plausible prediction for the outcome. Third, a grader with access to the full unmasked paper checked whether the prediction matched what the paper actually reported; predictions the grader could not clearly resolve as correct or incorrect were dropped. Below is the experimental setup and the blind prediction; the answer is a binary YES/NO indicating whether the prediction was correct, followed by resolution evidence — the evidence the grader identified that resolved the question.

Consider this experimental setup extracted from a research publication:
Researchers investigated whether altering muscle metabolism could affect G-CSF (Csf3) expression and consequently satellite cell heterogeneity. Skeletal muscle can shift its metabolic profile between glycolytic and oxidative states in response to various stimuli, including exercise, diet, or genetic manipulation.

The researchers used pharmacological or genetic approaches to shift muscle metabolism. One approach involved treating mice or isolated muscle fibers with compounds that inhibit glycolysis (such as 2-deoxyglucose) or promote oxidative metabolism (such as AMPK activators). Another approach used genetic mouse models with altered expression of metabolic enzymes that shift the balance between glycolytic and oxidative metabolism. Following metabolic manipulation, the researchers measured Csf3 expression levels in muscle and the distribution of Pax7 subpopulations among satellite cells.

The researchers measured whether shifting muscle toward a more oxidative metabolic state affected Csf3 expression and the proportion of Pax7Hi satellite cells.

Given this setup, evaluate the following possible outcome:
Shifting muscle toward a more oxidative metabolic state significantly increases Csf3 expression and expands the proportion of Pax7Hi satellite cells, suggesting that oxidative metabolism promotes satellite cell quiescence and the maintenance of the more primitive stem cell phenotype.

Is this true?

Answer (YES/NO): NO